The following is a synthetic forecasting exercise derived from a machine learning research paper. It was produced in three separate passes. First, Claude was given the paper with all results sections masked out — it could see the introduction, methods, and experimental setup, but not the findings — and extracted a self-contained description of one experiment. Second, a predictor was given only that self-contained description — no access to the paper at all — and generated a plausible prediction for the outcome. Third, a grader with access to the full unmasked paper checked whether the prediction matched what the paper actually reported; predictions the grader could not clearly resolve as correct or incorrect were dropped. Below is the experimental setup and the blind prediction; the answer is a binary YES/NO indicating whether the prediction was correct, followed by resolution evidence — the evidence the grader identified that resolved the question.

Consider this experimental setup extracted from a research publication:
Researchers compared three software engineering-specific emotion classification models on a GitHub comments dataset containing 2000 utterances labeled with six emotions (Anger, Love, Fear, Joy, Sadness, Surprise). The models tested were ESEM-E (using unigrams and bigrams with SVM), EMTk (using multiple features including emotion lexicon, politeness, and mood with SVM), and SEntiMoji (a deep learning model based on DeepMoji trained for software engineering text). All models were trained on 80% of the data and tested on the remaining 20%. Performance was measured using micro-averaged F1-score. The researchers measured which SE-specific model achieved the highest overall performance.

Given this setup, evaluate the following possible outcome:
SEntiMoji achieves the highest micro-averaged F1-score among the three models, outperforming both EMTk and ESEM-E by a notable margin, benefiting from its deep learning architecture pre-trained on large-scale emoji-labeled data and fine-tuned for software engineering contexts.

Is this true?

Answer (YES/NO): YES